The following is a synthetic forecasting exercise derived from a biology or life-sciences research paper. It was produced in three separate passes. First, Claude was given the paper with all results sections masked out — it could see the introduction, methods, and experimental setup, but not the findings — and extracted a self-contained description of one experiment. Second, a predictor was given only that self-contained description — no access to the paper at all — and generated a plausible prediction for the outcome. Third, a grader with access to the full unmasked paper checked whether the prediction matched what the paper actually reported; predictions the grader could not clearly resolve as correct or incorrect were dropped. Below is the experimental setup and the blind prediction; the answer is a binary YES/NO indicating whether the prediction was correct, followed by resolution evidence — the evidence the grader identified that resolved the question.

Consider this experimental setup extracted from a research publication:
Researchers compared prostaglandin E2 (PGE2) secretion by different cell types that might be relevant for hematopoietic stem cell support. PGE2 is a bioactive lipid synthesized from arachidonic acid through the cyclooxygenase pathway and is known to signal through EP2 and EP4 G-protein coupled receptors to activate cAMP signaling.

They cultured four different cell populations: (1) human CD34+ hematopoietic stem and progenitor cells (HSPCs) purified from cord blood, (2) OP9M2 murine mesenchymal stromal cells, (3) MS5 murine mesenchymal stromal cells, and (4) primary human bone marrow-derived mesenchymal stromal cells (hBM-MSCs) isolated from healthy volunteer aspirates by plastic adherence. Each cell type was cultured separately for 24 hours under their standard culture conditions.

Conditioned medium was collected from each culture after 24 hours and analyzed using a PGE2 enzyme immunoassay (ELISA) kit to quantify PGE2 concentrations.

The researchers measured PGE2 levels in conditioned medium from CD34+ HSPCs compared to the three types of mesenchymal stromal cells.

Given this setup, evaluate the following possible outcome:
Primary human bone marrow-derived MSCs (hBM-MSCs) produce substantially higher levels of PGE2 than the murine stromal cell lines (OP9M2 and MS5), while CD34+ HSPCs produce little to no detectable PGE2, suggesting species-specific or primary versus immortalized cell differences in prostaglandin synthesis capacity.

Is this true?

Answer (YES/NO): NO